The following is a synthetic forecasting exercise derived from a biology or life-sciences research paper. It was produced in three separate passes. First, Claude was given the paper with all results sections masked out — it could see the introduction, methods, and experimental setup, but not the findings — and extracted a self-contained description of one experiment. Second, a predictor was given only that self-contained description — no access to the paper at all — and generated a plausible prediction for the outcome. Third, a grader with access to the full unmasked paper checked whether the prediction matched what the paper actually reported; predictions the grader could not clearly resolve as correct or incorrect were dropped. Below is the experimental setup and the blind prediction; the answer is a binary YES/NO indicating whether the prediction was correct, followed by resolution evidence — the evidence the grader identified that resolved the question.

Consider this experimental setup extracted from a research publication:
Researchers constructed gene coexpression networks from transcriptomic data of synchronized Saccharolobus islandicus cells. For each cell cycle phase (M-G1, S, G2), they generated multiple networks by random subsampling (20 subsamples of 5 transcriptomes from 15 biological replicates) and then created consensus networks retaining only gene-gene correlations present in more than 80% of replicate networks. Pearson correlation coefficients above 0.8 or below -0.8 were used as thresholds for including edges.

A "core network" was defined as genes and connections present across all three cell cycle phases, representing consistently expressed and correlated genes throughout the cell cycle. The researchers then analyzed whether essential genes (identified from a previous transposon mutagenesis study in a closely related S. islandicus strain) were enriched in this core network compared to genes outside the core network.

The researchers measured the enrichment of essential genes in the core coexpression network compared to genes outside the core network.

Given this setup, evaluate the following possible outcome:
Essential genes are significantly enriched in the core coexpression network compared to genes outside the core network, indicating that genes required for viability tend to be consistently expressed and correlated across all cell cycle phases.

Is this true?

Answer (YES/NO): YES